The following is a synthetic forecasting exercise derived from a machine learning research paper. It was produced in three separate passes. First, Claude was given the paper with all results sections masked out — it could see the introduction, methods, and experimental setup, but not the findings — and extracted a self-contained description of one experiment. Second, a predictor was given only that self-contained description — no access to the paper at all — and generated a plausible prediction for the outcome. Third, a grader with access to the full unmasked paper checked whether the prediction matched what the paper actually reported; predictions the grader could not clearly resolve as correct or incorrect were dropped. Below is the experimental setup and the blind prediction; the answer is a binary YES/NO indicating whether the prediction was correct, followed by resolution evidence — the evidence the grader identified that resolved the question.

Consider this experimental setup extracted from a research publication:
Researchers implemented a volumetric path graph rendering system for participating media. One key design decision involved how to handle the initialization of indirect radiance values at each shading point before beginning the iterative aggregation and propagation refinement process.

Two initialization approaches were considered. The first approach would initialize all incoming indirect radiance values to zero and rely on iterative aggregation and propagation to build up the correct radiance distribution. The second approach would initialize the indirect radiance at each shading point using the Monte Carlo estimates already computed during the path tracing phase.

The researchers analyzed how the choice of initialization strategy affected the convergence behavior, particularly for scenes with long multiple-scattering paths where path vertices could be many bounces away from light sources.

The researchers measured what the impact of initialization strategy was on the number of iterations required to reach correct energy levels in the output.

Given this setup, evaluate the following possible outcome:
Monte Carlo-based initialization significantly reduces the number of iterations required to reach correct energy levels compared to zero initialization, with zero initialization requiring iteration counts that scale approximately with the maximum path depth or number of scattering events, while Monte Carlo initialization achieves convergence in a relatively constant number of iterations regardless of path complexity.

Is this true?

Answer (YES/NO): YES